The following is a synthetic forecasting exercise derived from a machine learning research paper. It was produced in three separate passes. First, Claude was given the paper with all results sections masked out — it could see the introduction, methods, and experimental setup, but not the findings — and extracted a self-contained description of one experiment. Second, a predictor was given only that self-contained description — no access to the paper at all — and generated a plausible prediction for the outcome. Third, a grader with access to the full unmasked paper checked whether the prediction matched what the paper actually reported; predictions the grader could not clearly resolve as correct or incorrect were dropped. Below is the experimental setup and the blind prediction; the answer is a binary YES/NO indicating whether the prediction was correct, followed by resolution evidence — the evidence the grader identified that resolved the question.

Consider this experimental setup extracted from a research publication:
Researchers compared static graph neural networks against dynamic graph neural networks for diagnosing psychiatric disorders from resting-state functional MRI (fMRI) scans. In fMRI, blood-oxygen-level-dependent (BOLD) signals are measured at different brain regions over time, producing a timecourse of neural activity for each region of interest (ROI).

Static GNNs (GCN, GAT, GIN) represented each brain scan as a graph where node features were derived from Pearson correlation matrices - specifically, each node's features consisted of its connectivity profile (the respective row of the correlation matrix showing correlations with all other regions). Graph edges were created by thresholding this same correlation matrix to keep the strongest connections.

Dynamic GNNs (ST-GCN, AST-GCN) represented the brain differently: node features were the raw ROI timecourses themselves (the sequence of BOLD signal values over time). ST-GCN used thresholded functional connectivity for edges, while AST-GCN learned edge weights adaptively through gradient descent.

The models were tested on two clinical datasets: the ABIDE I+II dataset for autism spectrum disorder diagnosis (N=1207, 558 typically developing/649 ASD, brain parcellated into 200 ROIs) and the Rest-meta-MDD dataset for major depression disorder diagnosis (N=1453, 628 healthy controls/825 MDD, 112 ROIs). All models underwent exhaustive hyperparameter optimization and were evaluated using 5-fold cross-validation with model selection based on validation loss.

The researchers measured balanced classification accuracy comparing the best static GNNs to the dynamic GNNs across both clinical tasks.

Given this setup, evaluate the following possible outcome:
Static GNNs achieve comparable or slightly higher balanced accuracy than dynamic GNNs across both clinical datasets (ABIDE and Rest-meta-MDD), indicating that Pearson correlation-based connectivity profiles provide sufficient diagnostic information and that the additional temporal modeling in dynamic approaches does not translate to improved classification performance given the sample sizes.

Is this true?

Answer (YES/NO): YES